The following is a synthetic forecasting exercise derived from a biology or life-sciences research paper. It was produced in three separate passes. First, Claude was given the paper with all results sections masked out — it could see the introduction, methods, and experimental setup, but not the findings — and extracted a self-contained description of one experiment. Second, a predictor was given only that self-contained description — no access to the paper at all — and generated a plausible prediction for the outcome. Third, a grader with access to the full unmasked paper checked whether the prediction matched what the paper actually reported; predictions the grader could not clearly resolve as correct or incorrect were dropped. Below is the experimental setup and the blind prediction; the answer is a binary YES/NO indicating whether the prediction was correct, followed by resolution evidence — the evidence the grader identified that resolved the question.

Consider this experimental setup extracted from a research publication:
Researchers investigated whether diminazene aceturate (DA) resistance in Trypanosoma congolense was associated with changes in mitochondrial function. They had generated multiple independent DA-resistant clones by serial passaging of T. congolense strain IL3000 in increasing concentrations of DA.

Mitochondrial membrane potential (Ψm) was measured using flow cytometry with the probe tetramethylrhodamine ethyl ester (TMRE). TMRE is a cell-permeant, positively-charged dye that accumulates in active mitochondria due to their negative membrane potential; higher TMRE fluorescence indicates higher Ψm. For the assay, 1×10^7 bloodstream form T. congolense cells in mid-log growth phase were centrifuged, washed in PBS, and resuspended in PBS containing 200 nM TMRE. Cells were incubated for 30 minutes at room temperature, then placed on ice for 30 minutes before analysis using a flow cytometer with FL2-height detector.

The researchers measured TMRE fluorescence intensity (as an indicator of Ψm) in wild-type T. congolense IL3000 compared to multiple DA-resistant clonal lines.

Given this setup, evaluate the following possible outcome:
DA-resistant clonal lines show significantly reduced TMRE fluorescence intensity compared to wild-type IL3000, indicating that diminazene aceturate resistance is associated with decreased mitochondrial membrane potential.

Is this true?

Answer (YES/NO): YES